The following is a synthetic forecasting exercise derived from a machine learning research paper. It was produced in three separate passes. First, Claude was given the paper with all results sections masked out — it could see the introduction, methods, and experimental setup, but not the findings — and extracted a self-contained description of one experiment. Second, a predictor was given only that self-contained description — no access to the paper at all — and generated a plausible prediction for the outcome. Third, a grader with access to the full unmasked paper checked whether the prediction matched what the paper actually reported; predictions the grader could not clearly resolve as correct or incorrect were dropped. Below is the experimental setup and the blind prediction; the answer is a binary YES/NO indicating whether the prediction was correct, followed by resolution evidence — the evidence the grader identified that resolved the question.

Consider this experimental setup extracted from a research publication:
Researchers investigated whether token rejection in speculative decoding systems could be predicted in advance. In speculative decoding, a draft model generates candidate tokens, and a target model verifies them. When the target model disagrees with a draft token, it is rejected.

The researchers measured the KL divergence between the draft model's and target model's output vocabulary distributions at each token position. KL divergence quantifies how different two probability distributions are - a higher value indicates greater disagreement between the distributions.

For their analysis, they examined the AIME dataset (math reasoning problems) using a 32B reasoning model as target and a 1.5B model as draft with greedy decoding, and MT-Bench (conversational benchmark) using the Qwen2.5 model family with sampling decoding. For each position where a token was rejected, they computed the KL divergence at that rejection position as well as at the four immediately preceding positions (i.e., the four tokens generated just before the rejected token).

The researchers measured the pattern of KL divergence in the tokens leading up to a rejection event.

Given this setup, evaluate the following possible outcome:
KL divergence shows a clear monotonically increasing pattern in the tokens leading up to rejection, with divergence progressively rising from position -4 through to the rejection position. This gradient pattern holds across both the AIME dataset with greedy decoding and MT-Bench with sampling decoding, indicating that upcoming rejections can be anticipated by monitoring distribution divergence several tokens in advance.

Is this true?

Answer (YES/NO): NO